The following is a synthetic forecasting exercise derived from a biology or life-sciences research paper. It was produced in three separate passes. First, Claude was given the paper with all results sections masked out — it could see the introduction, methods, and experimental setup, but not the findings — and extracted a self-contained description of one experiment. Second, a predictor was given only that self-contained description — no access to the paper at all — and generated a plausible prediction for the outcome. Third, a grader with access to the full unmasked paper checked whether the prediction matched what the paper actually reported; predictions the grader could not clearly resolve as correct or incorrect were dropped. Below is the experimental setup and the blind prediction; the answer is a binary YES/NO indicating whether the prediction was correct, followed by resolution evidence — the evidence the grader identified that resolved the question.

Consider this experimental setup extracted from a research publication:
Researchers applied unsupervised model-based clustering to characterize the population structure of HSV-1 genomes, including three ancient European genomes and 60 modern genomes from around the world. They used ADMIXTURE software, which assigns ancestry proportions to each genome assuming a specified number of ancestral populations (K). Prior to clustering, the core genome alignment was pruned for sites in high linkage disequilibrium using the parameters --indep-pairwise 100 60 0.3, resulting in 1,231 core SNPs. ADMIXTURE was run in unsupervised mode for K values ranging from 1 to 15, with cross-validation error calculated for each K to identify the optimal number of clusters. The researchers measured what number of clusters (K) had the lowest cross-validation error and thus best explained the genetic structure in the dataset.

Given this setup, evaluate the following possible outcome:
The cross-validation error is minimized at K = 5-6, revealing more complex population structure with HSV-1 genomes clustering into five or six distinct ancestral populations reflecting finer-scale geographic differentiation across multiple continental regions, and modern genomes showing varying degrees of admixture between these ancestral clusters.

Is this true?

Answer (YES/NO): NO